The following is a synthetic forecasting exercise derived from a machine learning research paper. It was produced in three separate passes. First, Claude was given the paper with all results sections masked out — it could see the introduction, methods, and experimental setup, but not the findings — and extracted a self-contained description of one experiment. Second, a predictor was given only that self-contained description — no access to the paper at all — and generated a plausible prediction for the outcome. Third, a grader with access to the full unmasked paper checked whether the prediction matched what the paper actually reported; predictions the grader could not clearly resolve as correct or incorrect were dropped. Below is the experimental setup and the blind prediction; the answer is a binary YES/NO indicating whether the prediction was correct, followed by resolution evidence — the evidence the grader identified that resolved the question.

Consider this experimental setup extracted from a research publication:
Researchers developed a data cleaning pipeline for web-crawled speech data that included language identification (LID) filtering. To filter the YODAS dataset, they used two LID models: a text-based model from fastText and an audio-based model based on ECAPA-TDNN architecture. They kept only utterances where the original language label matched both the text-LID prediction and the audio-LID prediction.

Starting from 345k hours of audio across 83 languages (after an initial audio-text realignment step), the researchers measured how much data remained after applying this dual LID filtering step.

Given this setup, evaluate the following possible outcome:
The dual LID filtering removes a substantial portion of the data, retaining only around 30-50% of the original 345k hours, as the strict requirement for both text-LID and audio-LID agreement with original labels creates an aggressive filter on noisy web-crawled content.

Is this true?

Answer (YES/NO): NO